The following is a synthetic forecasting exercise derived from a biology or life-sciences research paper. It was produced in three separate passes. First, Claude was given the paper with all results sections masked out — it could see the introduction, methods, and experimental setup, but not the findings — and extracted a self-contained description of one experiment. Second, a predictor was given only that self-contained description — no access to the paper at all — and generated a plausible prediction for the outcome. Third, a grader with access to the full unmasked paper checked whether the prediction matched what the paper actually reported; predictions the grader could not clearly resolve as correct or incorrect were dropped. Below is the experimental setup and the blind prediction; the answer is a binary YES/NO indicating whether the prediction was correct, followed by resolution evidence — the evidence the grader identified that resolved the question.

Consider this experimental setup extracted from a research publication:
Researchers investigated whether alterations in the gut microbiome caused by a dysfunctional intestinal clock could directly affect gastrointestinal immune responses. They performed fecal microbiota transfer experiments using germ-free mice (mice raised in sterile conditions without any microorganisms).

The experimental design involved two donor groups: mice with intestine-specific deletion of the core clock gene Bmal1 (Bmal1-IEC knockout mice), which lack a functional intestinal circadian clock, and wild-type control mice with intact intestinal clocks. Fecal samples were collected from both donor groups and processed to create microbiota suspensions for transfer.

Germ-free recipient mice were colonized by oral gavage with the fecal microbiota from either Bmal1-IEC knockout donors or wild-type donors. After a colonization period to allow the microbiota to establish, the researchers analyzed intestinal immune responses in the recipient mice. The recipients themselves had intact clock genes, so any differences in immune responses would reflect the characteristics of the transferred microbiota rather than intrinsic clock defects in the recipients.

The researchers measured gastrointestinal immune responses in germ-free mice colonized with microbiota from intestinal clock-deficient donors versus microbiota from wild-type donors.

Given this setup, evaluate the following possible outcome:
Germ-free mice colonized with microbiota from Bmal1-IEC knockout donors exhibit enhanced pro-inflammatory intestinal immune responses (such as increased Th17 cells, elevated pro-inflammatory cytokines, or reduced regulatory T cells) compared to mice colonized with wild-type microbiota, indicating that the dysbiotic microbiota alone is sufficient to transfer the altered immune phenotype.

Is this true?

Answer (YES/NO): NO